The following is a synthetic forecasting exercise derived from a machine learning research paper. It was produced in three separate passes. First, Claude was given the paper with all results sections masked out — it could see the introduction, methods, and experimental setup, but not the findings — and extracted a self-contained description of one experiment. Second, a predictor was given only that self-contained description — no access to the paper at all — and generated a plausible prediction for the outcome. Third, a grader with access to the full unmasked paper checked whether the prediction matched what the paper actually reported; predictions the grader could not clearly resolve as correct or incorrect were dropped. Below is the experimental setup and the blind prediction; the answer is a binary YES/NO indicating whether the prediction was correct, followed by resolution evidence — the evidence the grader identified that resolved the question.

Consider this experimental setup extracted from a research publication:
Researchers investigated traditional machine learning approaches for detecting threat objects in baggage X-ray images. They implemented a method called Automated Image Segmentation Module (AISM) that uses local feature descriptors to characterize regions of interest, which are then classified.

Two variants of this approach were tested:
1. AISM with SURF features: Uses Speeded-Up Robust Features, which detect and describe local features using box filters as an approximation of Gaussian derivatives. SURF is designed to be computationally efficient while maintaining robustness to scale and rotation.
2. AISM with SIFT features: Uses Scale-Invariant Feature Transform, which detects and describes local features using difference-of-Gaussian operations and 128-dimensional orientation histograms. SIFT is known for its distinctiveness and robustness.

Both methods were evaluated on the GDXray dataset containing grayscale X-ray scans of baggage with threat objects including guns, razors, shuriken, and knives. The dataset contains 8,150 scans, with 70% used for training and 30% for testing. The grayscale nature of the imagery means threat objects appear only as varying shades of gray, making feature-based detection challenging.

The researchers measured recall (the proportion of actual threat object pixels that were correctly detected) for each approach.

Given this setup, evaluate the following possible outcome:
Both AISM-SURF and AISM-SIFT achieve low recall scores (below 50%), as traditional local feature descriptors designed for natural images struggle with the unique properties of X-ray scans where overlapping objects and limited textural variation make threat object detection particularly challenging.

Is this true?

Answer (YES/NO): NO